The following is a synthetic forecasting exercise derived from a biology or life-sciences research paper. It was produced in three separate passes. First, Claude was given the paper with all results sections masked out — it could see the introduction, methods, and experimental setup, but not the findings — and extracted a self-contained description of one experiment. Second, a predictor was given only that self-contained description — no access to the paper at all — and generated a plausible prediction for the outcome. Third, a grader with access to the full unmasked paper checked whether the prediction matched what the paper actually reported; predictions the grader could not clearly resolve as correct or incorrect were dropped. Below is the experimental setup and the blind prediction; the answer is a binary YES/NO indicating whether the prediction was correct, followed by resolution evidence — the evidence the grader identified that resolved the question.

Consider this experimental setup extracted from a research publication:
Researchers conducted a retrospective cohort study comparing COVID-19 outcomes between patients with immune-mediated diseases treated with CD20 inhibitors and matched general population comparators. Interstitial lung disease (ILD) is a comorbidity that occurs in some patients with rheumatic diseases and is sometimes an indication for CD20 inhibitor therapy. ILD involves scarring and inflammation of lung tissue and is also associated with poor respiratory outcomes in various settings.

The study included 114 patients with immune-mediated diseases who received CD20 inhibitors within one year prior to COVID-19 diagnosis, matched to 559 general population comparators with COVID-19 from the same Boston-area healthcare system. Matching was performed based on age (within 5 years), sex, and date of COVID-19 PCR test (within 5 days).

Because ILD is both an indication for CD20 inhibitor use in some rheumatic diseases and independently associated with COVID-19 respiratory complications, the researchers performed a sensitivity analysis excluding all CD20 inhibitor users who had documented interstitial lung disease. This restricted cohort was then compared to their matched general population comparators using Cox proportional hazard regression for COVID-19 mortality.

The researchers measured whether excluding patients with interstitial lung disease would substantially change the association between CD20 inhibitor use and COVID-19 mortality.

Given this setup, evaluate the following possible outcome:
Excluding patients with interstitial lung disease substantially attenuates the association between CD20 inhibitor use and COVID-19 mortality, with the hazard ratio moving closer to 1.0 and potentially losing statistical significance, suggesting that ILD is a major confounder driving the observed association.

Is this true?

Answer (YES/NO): NO